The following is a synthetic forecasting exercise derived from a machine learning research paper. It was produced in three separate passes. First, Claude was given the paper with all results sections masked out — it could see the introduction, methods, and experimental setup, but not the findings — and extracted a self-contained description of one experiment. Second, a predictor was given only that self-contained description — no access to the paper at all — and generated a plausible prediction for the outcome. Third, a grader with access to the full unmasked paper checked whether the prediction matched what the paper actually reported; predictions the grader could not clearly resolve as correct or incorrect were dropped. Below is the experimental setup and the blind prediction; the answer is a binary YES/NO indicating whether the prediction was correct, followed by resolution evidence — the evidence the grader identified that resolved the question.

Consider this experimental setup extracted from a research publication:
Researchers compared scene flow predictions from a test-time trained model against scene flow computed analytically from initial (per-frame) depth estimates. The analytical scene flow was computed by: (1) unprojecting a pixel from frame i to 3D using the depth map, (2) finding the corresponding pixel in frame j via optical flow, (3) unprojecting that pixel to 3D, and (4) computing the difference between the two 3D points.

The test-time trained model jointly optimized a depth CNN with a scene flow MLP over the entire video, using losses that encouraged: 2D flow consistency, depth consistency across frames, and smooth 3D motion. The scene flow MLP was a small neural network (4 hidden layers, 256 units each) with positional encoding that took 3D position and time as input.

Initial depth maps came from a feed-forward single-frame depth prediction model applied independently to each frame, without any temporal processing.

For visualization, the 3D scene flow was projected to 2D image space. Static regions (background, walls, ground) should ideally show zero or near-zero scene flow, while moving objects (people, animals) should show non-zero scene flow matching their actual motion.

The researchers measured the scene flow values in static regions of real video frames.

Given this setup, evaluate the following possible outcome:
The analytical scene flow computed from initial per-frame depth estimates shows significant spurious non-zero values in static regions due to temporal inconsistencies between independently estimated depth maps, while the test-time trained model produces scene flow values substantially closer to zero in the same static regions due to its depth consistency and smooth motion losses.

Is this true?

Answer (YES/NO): YES